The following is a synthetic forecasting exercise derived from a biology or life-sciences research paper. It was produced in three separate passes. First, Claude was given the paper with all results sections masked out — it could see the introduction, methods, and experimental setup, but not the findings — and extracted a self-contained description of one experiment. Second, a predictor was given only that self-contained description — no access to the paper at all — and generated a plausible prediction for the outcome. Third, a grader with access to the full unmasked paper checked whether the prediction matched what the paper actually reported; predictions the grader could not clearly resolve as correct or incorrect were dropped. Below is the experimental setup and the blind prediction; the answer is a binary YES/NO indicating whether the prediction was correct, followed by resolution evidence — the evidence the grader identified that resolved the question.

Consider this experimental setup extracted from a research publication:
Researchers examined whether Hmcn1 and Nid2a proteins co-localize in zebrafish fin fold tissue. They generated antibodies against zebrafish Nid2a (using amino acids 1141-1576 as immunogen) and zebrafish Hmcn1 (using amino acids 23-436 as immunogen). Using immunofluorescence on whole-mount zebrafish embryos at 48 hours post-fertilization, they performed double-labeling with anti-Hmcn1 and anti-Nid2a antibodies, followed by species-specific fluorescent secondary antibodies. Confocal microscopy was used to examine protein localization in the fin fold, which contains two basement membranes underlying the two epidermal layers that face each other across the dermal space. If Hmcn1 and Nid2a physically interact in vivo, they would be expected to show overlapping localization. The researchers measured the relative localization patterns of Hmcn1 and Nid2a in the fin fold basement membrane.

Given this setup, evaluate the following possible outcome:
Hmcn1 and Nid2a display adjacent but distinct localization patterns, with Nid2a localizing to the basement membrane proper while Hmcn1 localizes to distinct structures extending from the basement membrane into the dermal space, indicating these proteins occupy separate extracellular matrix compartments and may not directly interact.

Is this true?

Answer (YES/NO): NO